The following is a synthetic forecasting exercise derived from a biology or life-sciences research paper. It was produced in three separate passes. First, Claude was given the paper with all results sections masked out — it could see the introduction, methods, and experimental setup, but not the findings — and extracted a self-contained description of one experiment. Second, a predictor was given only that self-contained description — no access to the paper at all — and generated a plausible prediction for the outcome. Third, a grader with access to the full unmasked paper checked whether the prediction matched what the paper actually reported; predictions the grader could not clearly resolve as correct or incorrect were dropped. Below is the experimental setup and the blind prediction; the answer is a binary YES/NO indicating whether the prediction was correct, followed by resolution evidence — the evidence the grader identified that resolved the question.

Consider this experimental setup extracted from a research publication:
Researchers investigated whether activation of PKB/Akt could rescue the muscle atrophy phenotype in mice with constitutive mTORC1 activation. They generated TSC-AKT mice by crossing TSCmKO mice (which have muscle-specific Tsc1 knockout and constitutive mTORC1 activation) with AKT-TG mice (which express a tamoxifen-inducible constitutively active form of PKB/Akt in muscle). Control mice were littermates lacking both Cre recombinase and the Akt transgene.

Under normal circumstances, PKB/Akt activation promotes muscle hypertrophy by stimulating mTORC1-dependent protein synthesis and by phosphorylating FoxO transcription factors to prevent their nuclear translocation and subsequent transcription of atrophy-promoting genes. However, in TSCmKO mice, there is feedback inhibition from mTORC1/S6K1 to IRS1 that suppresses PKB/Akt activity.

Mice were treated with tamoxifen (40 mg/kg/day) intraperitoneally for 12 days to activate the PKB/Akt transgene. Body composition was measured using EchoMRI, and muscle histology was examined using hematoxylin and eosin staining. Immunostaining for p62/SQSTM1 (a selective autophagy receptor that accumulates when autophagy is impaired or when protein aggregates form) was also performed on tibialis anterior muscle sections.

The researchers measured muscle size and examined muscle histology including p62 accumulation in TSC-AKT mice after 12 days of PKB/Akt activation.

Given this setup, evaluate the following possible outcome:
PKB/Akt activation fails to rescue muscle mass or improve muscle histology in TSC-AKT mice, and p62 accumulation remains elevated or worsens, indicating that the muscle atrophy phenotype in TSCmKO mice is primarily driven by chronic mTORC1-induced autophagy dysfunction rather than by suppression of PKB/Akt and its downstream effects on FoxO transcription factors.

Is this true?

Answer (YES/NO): NO